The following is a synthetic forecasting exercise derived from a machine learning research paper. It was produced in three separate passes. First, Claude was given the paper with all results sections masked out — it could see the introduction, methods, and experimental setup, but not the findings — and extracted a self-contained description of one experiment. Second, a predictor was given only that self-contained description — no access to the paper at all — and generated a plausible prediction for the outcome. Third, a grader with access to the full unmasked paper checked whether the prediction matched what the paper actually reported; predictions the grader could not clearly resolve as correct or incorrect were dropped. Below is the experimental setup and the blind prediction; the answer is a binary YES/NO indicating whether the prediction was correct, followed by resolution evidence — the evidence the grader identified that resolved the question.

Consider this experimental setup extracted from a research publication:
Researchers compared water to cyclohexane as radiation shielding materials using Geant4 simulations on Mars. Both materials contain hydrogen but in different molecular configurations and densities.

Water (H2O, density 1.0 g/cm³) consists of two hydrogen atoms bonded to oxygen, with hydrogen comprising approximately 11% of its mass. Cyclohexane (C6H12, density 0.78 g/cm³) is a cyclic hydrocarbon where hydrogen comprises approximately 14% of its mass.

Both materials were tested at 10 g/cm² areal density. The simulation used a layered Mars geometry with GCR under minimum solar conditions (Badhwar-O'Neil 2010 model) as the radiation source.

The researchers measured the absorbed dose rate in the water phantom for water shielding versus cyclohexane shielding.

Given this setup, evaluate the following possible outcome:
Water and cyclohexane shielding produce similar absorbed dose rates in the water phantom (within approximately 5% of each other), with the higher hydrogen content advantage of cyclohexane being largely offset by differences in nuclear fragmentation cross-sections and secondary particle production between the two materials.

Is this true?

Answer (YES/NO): YES